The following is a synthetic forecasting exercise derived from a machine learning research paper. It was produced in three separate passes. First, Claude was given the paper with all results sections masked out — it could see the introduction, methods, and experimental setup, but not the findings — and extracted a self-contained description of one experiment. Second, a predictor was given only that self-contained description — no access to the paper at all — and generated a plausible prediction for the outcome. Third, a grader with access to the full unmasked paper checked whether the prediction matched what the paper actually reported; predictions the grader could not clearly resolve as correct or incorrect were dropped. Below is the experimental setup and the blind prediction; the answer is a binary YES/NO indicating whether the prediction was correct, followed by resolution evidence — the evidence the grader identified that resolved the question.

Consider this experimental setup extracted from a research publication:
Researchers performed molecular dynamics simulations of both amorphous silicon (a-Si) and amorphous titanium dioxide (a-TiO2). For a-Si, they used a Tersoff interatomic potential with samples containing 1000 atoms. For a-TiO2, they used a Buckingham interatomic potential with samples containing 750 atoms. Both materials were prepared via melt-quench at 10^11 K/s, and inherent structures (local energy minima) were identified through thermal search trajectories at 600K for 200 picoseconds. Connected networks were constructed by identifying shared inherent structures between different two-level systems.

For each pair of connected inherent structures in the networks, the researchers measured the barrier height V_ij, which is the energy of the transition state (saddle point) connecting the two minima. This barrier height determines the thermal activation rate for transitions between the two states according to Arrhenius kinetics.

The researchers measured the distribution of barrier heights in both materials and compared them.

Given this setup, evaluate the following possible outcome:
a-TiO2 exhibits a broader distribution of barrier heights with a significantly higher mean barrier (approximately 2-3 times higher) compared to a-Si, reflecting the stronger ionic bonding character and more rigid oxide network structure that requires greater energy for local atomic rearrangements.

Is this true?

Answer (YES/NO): NO